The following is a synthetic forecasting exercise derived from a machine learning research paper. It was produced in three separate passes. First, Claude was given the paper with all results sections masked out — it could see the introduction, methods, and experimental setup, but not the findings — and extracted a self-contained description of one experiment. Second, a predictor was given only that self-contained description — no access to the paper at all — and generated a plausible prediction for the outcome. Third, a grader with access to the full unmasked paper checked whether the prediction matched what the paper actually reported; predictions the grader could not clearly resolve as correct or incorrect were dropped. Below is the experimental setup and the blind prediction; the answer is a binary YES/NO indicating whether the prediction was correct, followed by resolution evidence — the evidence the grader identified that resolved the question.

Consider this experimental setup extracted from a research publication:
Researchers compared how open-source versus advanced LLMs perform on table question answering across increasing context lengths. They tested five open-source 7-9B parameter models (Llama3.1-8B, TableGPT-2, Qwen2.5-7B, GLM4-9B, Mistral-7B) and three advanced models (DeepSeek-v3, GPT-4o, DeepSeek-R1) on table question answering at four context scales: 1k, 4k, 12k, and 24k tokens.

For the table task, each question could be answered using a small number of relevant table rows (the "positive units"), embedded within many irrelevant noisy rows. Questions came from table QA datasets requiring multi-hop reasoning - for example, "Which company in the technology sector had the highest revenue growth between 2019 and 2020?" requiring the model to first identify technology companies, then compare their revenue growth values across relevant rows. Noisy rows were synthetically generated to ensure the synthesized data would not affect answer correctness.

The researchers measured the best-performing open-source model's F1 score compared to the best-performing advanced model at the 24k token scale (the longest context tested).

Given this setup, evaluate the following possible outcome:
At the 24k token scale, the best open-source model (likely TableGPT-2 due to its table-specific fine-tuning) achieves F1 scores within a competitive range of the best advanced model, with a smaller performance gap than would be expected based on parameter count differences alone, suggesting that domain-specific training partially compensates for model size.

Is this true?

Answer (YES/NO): NO